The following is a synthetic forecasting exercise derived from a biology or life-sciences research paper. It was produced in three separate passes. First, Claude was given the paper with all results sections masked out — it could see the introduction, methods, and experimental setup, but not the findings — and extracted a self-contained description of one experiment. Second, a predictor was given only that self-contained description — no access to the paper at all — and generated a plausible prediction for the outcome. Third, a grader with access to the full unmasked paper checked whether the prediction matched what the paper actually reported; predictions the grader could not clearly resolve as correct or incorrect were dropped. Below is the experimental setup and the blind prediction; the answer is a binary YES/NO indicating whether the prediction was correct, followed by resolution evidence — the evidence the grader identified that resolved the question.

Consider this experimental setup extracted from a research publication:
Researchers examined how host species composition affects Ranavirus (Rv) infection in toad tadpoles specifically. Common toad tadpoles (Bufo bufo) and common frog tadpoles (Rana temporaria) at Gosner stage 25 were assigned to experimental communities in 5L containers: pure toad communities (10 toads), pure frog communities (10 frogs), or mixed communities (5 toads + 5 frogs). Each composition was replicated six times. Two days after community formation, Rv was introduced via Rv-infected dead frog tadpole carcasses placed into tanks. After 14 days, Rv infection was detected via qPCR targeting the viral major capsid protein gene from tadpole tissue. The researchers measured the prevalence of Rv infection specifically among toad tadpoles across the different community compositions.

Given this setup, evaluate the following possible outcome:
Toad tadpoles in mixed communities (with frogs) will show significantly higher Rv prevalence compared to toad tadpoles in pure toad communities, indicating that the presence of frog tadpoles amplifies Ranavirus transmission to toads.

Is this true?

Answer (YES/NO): YES